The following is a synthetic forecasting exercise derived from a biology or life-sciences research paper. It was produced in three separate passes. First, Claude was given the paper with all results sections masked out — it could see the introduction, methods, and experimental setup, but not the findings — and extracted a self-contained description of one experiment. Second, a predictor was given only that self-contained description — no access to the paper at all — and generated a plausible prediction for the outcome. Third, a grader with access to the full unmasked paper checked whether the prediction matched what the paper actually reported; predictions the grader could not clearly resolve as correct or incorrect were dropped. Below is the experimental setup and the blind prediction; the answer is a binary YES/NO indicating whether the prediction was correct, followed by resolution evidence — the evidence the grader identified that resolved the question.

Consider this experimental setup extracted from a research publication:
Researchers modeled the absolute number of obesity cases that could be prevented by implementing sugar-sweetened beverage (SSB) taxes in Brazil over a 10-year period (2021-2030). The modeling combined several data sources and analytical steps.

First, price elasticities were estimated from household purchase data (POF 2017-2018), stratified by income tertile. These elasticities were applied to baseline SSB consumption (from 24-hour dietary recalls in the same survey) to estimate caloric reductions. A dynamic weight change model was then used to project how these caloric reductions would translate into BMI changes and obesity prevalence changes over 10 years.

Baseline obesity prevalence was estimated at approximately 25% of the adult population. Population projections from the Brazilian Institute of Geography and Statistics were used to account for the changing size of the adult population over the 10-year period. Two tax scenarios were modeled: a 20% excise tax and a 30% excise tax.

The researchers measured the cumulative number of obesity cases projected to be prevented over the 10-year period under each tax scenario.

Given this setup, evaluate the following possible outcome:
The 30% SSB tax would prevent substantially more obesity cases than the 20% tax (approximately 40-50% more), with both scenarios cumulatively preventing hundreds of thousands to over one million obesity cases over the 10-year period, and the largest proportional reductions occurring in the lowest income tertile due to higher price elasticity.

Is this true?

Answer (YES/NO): NO